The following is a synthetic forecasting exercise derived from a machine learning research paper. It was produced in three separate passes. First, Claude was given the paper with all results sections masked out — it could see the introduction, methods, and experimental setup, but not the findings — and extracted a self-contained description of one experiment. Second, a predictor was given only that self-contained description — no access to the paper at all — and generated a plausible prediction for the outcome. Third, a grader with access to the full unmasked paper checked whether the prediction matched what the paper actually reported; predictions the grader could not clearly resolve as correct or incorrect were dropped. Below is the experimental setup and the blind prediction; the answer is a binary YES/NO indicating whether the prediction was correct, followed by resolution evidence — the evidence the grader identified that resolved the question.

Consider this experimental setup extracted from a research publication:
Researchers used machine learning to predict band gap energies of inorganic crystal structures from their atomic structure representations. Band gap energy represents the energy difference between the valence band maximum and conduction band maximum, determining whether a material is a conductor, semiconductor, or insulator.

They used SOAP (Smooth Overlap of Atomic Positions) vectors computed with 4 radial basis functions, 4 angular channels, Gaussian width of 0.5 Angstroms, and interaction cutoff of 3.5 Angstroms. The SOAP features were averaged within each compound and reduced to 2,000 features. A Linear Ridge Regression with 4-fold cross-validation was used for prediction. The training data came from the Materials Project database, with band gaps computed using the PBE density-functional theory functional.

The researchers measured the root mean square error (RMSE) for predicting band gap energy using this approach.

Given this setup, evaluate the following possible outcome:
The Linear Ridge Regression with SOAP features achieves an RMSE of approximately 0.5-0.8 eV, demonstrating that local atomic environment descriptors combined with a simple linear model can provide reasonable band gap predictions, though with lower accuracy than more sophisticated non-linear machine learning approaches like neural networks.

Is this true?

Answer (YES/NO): NO